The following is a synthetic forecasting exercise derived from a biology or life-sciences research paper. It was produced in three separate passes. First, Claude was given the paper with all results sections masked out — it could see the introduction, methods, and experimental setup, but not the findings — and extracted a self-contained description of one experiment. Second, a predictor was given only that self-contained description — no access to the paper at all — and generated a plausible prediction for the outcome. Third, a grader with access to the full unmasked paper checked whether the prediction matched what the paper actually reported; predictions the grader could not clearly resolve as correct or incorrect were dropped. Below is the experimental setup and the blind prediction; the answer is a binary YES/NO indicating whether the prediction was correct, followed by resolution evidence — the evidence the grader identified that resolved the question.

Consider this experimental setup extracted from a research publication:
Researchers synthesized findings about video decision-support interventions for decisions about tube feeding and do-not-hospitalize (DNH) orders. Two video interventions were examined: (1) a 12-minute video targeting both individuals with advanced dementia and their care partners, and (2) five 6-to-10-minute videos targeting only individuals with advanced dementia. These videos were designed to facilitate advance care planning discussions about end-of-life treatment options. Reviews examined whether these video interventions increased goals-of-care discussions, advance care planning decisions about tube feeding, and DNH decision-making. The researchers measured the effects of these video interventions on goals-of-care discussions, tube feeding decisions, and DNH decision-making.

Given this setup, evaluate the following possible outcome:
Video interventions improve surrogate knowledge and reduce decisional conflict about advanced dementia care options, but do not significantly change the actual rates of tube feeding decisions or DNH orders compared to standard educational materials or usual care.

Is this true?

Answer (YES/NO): NO